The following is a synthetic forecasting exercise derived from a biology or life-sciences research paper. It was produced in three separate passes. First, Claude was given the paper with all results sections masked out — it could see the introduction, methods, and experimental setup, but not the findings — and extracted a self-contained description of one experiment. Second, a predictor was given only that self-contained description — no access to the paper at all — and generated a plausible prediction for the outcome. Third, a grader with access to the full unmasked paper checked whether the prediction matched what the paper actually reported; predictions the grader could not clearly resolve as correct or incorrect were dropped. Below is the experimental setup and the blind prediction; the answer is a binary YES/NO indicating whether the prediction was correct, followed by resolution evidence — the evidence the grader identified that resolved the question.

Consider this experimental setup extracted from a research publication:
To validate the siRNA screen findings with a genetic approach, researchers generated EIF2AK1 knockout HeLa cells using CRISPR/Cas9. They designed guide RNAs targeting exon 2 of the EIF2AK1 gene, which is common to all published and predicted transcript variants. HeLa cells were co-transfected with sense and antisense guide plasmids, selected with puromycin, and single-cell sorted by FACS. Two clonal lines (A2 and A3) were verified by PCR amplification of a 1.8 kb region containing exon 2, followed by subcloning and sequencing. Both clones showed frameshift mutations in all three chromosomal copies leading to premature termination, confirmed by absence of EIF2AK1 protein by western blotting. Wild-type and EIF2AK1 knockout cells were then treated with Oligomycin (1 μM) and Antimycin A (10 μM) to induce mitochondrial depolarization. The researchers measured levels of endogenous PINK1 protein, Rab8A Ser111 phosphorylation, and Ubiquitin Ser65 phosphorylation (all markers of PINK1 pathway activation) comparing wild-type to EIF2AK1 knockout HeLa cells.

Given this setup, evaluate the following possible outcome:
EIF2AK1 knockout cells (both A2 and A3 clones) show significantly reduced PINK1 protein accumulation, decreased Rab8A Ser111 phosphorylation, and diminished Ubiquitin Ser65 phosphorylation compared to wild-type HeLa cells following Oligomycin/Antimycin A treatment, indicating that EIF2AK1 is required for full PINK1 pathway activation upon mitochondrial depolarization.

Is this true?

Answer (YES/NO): NO